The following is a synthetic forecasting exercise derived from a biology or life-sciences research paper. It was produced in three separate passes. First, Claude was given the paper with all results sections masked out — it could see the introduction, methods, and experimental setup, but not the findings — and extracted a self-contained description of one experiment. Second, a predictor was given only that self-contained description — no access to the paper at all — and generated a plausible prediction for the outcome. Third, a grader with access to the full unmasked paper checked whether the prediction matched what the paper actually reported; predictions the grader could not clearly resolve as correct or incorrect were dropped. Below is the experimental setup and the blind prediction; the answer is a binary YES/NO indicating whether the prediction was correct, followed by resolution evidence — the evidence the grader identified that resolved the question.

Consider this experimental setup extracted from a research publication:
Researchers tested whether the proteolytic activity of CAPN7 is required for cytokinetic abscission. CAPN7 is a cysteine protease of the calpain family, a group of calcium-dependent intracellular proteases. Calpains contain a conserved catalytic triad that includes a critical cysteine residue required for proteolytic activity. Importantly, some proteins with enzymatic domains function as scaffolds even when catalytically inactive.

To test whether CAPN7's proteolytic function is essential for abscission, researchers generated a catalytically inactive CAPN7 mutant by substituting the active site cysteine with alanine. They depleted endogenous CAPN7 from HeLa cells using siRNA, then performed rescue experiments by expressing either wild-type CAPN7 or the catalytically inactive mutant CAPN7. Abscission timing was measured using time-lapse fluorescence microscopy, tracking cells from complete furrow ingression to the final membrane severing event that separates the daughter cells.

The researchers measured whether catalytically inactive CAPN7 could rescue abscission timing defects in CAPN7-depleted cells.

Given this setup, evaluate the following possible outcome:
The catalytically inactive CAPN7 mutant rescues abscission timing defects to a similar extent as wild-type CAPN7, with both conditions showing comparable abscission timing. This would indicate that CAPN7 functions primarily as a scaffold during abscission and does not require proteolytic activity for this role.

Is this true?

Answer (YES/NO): NO